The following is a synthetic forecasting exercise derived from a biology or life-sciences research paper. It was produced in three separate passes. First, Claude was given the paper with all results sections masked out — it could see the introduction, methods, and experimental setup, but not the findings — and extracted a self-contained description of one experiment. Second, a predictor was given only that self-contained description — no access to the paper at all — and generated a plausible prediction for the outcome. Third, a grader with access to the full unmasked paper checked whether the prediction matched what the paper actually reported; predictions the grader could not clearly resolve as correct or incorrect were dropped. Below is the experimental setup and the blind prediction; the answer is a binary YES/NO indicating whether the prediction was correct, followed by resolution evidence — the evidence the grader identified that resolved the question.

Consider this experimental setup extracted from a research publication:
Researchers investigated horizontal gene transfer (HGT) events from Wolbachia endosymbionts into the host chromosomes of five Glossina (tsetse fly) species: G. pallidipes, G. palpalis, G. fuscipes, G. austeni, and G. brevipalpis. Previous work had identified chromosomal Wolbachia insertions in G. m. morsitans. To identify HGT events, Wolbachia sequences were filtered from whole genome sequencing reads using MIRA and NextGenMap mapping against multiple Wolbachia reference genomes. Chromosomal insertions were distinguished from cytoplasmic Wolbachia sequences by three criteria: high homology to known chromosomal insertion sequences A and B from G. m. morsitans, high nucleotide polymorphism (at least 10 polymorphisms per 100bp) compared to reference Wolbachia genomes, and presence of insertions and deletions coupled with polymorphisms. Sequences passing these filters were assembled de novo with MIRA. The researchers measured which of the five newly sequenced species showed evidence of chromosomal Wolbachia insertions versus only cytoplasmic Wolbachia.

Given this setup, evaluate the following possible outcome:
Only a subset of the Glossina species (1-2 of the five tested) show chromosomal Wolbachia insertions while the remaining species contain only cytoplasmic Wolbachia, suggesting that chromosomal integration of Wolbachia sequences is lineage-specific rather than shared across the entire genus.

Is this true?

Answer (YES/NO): YES